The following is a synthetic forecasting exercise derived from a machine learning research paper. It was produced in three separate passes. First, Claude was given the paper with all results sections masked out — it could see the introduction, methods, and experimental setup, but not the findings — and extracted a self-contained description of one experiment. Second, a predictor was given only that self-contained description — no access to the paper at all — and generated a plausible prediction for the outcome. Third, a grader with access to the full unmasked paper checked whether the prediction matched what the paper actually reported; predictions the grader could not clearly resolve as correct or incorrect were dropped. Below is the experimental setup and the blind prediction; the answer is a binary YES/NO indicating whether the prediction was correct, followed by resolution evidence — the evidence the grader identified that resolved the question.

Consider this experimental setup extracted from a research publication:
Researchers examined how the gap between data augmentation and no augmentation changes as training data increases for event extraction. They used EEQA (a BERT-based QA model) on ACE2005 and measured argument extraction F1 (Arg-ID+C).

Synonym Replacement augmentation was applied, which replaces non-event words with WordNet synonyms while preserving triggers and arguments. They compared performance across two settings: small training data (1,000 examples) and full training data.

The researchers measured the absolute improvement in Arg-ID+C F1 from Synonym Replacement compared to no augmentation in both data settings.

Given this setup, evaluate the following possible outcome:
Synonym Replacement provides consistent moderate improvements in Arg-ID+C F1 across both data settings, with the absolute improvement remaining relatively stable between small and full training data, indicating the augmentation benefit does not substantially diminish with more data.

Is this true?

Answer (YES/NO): NO